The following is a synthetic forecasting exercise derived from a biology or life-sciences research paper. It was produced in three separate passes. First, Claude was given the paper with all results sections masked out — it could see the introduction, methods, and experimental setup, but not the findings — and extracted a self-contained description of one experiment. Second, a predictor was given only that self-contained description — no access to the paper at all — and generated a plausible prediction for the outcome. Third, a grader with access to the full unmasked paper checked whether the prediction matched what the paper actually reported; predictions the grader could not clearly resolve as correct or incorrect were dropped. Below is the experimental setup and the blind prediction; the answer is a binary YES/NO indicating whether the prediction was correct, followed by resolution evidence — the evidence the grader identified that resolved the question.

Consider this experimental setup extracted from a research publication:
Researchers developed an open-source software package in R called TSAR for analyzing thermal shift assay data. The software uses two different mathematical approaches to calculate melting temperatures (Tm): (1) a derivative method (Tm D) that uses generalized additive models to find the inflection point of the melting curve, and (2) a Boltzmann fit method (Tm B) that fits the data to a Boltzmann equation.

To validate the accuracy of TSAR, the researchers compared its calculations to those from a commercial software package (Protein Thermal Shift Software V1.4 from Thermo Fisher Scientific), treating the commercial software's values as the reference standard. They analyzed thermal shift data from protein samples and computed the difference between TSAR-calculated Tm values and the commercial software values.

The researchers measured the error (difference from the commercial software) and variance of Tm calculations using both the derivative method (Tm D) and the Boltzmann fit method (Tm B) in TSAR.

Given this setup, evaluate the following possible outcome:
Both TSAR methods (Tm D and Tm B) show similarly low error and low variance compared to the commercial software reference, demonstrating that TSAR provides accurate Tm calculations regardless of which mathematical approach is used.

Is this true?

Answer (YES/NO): NO